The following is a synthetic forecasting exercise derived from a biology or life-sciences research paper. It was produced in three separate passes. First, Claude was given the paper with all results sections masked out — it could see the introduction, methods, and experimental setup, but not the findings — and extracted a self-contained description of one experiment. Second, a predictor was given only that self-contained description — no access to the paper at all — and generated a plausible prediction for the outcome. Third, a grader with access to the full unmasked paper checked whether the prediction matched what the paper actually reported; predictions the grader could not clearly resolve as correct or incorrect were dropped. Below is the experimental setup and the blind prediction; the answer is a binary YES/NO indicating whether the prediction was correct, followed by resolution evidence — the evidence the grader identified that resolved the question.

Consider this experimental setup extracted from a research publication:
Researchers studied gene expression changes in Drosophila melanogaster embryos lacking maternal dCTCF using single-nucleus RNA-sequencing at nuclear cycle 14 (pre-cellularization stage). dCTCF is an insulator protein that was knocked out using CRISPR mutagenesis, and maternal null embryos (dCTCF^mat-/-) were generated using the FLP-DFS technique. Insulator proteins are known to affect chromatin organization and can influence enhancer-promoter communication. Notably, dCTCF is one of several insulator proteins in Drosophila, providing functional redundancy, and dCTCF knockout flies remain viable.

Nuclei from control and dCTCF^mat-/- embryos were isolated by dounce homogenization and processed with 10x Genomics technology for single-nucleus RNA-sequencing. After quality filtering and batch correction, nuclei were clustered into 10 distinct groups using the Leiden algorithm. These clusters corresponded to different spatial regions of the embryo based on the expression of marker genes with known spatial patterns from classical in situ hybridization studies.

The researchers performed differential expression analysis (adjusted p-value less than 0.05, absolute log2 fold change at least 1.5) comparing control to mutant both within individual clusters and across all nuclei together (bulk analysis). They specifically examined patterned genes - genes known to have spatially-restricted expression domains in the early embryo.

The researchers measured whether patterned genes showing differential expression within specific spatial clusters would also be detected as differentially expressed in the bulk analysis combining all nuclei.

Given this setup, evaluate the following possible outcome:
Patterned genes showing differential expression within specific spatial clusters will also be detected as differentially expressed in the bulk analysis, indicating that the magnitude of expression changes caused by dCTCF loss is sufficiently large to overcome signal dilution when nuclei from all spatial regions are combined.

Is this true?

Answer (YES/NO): NO